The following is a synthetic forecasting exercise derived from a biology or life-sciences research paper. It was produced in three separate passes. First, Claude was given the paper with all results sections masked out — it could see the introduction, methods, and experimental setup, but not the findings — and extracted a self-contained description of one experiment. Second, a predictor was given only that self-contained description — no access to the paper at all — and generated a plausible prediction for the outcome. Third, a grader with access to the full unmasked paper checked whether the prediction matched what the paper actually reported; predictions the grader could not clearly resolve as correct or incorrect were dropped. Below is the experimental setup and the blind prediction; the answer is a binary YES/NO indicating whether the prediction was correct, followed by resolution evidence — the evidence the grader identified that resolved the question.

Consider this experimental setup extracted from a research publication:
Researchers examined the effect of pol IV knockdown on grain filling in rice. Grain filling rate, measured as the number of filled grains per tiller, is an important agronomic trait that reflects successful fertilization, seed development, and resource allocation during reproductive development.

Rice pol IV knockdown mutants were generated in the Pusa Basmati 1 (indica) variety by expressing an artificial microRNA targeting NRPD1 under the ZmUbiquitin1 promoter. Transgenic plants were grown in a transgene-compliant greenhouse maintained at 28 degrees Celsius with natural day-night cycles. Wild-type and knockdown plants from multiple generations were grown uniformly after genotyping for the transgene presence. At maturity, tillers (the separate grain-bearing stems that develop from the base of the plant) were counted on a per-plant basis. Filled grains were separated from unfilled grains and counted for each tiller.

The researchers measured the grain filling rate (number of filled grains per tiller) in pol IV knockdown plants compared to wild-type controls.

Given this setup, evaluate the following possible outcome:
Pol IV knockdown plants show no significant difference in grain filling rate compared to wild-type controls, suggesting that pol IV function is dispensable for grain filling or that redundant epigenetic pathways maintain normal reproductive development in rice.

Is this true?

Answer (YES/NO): NO